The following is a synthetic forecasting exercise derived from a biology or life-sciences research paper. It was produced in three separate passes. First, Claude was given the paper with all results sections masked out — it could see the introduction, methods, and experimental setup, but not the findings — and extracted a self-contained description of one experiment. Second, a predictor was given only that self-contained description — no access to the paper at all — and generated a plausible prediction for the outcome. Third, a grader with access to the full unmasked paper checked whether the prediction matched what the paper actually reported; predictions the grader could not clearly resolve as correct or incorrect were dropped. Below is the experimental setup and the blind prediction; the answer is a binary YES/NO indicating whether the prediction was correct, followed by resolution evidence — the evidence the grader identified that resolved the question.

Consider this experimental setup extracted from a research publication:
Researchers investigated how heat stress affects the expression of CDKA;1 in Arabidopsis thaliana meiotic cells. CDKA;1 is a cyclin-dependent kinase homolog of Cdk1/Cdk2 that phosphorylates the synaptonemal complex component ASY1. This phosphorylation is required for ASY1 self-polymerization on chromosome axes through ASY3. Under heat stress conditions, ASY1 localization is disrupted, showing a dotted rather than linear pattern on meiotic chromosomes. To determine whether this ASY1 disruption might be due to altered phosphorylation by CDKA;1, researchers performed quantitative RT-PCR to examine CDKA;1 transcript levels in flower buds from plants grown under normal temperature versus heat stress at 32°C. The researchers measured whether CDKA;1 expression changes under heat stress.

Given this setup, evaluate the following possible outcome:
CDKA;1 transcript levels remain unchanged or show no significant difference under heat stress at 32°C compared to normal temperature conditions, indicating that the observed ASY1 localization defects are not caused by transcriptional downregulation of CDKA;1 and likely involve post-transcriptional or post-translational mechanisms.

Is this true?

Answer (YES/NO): YES